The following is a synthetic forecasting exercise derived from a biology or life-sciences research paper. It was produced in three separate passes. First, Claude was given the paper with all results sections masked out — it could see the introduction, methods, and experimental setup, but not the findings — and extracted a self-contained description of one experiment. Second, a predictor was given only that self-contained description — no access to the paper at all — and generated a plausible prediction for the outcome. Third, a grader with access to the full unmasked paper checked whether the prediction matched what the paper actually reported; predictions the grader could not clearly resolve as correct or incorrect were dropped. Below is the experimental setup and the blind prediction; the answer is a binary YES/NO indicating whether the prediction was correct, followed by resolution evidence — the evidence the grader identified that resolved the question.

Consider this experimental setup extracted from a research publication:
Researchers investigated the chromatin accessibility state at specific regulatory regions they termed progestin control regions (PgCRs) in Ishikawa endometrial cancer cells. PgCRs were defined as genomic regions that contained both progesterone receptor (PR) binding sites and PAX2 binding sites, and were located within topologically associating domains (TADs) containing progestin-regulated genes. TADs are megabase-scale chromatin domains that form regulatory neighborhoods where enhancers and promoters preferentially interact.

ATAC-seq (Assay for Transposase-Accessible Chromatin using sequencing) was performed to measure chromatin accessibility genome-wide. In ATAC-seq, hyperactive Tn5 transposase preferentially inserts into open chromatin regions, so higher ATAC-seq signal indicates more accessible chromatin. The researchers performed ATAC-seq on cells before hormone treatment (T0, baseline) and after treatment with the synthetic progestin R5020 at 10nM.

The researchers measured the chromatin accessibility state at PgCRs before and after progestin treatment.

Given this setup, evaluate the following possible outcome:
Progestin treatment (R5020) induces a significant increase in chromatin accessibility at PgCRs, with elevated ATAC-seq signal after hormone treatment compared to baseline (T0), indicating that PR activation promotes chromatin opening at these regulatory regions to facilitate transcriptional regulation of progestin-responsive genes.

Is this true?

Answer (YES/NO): NO